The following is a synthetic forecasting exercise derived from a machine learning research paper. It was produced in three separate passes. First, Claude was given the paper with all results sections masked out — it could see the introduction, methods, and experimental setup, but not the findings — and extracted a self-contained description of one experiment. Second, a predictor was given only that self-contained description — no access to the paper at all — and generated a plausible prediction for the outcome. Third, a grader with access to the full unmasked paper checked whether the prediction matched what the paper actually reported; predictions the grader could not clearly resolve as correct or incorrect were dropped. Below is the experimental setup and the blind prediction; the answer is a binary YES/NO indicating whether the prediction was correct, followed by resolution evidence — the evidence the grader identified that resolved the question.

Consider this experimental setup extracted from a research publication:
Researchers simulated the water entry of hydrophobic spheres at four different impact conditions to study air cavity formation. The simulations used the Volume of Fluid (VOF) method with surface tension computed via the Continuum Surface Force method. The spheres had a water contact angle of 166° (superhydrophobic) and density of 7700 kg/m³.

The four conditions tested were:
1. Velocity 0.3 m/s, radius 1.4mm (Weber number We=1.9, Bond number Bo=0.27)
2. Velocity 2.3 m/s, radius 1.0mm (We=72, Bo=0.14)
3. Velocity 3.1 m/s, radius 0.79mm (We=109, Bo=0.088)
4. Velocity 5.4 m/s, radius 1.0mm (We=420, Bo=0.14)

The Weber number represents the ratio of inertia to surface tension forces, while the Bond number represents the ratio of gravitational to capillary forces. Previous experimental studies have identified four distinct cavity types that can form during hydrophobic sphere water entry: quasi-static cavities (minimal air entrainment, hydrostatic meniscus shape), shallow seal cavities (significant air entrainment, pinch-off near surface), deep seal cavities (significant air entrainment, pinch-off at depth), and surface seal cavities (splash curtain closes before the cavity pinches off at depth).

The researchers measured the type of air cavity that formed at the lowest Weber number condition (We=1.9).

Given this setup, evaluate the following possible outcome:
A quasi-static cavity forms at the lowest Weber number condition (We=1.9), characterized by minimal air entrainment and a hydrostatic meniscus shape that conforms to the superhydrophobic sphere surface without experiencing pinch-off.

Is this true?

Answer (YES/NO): NO